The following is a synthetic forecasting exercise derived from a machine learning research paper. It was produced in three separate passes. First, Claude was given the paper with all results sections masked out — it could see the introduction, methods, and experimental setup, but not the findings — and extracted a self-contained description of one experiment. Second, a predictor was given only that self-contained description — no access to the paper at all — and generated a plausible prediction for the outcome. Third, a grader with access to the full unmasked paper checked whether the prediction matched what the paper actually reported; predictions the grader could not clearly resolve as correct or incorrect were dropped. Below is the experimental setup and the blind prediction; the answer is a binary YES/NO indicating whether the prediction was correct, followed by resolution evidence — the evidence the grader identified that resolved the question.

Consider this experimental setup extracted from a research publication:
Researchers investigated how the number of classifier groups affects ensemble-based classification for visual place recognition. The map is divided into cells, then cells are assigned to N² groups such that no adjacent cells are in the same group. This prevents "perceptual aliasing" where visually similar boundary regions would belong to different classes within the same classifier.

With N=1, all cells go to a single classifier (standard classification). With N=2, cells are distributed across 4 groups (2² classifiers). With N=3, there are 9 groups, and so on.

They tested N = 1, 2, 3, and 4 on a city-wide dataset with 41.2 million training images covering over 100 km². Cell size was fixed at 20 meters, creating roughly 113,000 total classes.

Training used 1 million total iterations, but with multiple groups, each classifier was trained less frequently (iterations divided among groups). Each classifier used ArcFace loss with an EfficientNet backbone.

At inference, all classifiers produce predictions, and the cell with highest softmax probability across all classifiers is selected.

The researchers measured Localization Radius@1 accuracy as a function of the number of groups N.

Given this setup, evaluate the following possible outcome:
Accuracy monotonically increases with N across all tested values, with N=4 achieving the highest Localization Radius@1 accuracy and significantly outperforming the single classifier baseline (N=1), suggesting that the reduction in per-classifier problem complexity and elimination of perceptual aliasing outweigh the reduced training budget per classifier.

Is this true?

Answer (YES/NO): NO